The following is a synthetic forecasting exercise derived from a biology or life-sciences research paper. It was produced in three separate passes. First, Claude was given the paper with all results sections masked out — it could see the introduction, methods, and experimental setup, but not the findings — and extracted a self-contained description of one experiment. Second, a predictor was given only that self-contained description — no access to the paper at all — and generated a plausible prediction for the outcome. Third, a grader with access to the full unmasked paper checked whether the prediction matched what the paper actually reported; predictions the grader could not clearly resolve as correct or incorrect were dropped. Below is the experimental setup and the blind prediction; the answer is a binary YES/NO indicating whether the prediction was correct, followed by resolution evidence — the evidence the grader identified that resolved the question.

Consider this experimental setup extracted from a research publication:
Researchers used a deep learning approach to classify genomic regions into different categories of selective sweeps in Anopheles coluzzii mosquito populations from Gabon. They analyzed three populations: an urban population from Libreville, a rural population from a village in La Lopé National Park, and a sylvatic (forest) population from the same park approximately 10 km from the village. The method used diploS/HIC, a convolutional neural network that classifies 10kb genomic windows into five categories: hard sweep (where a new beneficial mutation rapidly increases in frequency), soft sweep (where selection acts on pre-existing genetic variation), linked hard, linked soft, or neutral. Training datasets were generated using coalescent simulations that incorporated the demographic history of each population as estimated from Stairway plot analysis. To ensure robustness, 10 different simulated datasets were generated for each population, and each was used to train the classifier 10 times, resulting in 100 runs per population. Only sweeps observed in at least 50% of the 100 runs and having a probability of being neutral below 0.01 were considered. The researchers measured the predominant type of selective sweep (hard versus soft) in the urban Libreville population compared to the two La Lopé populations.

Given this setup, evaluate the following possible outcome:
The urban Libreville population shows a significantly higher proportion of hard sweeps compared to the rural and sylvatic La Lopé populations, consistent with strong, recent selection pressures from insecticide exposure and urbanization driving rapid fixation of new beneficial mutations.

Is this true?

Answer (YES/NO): YES